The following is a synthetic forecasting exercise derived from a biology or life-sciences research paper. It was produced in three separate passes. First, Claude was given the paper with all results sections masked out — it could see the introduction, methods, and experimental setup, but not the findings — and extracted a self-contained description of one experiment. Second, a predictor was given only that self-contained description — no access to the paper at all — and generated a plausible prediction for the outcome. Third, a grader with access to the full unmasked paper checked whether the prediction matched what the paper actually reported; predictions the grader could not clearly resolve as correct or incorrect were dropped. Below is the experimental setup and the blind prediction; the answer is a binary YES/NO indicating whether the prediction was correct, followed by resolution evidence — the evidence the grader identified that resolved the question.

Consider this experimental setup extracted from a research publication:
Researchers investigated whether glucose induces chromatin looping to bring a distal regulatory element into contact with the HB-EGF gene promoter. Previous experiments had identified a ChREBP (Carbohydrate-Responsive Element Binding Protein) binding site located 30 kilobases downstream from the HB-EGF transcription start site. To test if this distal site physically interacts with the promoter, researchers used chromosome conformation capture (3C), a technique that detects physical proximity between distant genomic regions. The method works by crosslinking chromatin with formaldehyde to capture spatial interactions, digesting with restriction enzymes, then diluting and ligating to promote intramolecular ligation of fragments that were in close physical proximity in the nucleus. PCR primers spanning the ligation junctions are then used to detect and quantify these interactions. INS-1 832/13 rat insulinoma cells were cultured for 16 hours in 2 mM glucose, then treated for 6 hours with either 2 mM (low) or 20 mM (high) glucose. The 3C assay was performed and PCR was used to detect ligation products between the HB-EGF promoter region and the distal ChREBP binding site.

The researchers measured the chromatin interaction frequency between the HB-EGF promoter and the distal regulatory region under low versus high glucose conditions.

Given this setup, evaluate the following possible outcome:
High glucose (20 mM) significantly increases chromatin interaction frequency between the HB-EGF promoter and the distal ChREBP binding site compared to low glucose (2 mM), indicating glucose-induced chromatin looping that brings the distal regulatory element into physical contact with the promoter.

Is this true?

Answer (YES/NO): YES